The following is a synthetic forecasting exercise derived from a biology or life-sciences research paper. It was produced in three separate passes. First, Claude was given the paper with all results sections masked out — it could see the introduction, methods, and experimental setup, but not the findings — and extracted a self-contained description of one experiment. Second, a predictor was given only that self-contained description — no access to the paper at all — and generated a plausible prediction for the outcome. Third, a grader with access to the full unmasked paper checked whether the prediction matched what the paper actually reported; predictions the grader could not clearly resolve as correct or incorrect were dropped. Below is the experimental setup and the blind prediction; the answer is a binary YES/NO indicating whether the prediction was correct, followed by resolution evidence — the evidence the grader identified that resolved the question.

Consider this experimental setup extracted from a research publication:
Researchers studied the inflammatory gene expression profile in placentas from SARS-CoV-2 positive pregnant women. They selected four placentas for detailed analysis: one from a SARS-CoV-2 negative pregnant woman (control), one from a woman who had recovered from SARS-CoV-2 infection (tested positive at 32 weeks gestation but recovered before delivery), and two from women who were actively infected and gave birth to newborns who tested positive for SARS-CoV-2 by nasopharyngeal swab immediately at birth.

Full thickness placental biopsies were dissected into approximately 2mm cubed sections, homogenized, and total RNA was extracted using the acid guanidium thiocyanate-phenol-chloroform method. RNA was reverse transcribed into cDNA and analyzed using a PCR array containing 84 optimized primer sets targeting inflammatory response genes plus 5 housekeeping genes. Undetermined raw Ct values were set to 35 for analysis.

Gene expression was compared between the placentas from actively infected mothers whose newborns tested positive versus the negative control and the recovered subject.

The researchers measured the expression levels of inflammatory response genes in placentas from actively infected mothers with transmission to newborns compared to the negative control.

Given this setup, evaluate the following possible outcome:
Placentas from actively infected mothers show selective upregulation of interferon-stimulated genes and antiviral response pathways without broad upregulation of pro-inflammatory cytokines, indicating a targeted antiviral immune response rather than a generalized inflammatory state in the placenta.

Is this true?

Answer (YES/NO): NO